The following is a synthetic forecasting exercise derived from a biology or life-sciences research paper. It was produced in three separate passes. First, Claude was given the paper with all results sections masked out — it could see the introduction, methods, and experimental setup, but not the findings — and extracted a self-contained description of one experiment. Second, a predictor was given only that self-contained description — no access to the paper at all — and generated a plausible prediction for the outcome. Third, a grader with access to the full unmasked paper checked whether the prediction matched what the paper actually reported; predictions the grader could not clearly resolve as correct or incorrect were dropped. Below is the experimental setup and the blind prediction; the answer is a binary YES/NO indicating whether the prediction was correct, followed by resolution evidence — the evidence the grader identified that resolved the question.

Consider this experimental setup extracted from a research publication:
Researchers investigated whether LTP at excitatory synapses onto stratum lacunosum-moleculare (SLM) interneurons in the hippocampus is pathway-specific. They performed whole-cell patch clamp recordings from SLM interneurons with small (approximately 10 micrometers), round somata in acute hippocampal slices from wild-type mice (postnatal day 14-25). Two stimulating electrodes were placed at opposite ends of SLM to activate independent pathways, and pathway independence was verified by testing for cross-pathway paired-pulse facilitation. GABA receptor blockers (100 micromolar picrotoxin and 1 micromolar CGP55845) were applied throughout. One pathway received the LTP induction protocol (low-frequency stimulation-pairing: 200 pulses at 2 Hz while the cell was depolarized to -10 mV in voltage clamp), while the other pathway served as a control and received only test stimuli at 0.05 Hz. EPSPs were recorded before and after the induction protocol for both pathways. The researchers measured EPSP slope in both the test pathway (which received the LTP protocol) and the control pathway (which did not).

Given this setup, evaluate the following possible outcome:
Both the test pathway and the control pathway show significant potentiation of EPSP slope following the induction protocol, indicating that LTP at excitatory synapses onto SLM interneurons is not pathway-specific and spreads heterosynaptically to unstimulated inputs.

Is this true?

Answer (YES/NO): NO